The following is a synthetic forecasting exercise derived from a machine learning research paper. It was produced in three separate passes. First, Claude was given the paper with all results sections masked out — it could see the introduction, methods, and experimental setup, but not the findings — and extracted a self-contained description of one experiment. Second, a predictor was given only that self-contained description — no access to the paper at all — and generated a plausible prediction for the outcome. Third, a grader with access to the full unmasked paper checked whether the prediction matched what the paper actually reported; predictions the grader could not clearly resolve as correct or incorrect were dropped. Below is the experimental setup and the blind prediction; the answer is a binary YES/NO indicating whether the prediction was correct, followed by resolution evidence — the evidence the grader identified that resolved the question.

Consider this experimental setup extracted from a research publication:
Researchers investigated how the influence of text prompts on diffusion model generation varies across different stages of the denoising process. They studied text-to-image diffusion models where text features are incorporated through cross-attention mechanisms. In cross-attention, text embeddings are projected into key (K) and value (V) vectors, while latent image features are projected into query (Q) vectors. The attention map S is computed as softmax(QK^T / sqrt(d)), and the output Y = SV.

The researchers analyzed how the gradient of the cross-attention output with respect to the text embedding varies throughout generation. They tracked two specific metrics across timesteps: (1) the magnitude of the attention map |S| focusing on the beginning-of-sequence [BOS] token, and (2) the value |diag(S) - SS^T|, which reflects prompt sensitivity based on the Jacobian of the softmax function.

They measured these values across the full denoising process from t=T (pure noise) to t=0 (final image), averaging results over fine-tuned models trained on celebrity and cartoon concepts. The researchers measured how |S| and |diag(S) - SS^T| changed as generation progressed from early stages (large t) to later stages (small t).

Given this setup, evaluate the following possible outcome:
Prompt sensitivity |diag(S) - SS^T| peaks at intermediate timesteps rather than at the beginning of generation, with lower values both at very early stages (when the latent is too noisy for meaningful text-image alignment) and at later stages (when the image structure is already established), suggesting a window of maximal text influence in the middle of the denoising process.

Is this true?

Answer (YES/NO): NO